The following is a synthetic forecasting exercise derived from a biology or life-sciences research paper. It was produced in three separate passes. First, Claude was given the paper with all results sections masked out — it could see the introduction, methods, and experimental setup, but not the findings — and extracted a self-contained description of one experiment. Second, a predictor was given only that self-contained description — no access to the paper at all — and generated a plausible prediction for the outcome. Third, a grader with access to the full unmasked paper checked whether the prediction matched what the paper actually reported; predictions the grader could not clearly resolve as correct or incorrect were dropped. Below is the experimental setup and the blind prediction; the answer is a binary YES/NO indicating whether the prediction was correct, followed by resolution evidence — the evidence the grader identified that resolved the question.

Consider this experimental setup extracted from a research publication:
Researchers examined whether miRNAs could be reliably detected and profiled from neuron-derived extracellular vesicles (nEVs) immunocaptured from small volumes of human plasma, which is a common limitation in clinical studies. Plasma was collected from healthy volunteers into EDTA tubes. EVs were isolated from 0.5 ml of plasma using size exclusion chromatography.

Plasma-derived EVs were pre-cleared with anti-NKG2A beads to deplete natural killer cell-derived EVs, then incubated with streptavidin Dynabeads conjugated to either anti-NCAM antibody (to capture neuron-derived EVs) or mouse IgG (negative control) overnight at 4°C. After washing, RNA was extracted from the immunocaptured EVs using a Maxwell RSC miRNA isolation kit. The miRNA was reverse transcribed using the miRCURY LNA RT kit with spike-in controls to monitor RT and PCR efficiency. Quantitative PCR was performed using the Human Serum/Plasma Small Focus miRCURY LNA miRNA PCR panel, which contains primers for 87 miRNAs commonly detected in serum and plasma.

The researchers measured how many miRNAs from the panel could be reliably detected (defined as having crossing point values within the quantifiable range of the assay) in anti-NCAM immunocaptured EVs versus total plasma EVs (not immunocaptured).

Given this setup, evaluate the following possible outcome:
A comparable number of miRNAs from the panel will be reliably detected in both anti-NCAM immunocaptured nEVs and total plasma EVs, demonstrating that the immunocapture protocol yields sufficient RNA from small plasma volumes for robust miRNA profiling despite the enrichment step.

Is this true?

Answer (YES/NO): NO